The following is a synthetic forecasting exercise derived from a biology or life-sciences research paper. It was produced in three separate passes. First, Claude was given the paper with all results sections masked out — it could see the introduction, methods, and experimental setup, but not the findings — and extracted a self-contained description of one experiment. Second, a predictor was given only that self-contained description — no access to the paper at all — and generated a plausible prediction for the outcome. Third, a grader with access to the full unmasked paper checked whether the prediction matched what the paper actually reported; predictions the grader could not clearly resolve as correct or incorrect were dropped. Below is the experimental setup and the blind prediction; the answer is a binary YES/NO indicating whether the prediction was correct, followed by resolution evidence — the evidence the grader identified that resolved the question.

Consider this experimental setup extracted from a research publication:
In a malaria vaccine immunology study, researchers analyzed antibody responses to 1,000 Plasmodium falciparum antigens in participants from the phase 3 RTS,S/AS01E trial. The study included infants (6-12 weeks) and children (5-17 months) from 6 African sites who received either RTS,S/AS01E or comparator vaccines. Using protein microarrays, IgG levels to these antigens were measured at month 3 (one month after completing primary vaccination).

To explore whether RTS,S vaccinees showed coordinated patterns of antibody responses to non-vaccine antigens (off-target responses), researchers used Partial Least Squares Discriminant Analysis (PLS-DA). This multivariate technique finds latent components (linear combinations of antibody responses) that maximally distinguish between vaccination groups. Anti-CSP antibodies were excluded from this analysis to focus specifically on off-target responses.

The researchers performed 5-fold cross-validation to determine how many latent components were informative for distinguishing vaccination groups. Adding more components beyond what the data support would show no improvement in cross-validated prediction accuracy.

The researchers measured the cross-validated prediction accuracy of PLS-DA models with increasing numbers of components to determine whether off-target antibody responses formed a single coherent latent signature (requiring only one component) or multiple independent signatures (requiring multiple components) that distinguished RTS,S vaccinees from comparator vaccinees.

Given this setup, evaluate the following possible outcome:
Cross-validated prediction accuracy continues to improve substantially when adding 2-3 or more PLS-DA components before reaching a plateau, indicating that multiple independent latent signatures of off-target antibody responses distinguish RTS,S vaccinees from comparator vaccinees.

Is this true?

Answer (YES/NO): NO